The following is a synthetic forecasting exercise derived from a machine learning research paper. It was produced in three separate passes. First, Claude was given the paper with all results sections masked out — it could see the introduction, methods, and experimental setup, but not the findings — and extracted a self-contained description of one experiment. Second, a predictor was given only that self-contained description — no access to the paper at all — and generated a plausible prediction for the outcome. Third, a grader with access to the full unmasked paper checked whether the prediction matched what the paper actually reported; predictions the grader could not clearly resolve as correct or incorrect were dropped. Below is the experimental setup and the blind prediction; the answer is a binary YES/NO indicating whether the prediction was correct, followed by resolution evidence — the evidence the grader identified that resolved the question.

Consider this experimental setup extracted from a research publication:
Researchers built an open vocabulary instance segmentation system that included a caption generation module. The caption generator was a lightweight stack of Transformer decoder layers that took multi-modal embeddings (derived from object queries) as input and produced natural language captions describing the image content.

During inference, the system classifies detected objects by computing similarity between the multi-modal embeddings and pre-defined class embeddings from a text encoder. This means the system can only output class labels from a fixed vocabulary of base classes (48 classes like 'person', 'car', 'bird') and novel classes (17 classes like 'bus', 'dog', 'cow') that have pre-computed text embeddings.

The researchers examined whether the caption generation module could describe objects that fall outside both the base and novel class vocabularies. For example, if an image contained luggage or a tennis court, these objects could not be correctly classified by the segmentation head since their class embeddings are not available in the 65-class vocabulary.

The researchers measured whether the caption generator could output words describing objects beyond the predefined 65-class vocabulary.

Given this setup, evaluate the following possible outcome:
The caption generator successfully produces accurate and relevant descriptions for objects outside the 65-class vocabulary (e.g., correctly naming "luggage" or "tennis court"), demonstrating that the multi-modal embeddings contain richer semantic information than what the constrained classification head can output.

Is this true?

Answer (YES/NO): YES